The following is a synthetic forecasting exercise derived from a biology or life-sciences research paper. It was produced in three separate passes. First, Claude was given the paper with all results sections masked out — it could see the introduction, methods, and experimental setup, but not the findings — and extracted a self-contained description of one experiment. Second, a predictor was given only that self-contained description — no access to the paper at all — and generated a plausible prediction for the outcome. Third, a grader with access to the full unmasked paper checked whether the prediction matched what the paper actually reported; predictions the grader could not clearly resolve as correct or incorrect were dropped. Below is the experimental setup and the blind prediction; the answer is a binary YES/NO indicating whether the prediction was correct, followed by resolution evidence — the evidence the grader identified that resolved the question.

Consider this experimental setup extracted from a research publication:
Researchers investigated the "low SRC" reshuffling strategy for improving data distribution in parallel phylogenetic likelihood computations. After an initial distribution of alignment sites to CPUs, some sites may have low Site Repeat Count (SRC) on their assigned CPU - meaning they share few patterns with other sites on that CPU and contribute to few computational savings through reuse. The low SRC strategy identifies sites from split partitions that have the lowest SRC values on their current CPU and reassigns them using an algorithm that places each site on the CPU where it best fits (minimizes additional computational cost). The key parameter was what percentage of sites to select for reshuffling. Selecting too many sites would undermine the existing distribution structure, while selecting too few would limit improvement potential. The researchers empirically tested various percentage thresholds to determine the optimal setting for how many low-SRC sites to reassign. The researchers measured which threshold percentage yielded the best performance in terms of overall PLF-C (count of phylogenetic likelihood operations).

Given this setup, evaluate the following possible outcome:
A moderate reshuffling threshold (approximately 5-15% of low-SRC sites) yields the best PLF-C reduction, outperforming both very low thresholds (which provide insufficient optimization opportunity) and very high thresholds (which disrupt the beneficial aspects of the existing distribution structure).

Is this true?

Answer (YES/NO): NO